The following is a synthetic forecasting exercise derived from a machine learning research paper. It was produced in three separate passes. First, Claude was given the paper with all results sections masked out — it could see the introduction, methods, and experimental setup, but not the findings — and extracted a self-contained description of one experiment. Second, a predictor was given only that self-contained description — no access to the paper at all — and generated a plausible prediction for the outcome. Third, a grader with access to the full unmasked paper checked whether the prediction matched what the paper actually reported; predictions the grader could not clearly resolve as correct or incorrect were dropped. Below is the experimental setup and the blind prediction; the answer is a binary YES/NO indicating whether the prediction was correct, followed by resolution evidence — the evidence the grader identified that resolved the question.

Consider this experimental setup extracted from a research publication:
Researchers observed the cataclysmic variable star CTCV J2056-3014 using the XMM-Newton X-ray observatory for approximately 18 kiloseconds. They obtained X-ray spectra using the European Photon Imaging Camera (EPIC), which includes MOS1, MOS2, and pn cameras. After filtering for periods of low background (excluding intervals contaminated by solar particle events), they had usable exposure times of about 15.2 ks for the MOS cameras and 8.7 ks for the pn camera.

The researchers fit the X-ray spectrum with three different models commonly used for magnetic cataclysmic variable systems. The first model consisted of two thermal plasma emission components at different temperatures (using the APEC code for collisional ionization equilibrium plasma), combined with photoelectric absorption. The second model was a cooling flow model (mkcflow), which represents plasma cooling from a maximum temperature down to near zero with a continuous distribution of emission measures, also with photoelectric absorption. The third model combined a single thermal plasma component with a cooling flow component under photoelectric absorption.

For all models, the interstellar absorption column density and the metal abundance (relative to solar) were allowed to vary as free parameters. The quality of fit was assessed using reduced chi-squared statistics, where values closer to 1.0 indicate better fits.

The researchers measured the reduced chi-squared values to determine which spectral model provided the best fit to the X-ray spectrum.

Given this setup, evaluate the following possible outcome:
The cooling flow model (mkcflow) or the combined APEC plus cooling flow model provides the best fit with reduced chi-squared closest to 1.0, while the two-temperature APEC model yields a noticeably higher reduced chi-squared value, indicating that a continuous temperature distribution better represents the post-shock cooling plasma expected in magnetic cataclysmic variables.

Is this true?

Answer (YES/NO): NO